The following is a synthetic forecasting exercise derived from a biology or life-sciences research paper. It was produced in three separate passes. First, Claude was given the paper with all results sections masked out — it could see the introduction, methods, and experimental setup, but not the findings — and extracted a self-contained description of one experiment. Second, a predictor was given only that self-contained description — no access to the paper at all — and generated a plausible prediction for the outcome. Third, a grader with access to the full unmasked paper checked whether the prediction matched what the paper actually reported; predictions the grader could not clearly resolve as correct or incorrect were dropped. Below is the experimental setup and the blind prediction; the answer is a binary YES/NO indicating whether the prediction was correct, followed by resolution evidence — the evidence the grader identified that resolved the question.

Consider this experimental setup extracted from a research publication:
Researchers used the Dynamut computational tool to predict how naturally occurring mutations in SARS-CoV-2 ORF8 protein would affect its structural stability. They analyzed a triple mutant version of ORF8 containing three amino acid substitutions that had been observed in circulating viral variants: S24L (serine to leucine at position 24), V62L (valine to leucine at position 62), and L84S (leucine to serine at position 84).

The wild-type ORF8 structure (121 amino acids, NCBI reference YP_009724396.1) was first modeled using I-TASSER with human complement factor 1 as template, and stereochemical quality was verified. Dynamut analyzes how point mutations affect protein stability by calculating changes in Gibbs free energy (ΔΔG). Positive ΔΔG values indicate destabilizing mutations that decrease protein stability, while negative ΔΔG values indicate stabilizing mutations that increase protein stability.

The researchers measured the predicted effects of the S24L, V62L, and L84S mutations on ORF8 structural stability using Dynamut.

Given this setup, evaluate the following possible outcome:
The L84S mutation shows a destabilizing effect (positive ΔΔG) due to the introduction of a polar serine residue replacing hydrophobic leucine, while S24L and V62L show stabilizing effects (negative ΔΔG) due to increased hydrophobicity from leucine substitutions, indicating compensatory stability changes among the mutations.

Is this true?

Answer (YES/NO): NO